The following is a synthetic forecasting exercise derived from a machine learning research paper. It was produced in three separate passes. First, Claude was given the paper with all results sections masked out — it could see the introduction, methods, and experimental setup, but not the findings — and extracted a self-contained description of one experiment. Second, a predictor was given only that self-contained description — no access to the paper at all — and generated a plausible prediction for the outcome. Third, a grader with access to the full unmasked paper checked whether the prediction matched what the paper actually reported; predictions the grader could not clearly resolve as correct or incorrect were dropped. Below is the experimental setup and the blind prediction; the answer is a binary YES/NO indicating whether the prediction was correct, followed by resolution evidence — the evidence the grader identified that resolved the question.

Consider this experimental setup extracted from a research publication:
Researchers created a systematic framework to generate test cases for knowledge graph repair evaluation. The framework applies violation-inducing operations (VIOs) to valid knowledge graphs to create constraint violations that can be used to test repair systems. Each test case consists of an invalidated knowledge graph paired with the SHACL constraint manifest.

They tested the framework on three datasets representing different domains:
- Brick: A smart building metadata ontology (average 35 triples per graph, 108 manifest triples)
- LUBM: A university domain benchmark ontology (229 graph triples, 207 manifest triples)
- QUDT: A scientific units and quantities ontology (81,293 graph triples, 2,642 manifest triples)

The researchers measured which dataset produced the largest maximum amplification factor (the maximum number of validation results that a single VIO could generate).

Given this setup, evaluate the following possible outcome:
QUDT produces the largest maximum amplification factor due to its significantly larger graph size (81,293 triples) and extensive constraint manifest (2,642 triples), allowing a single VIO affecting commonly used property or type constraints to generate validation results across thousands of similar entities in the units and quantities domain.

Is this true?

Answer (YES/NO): YES